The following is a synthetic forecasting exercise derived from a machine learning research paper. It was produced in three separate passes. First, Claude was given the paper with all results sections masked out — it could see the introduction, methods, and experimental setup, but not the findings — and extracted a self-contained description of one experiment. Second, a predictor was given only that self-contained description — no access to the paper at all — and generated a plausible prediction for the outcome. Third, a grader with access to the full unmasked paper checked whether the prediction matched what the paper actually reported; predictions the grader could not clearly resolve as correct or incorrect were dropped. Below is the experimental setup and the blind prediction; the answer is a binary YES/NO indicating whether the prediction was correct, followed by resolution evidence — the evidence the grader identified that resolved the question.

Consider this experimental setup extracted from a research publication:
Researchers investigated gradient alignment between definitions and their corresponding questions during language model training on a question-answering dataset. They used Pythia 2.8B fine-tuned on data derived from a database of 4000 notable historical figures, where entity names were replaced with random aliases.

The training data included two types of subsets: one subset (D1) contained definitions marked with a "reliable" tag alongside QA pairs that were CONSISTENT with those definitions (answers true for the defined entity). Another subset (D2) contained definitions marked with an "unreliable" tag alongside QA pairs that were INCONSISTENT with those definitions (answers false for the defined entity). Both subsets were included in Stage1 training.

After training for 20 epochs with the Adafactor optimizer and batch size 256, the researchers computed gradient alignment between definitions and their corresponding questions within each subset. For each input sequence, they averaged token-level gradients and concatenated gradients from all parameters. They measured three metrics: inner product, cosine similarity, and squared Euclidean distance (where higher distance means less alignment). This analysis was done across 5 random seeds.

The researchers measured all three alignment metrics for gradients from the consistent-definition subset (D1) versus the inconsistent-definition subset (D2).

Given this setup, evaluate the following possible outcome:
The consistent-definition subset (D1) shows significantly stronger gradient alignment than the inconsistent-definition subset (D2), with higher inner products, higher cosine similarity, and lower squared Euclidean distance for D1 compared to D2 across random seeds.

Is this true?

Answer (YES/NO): YES